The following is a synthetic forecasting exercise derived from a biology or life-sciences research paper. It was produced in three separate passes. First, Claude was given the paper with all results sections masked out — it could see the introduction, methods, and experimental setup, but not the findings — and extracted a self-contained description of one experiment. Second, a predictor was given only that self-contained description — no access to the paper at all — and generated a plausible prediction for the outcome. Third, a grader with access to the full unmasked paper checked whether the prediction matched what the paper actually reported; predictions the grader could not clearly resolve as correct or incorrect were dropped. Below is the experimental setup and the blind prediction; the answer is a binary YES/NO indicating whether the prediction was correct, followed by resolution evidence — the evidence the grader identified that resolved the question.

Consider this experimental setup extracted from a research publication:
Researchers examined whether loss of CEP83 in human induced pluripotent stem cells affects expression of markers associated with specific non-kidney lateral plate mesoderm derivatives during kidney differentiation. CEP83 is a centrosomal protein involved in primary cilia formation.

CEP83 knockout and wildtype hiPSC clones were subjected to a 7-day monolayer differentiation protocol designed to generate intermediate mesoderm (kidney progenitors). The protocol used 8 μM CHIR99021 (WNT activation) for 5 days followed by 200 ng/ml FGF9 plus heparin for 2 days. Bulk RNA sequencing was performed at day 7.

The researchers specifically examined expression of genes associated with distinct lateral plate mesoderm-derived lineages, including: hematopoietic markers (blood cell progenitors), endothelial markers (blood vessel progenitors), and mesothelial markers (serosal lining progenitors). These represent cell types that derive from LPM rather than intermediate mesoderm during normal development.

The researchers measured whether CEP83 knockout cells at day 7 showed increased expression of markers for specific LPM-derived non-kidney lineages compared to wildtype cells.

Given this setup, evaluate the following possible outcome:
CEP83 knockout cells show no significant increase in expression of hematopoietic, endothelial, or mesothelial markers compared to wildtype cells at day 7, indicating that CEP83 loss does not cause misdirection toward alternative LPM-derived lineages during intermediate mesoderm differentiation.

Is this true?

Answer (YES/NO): NO